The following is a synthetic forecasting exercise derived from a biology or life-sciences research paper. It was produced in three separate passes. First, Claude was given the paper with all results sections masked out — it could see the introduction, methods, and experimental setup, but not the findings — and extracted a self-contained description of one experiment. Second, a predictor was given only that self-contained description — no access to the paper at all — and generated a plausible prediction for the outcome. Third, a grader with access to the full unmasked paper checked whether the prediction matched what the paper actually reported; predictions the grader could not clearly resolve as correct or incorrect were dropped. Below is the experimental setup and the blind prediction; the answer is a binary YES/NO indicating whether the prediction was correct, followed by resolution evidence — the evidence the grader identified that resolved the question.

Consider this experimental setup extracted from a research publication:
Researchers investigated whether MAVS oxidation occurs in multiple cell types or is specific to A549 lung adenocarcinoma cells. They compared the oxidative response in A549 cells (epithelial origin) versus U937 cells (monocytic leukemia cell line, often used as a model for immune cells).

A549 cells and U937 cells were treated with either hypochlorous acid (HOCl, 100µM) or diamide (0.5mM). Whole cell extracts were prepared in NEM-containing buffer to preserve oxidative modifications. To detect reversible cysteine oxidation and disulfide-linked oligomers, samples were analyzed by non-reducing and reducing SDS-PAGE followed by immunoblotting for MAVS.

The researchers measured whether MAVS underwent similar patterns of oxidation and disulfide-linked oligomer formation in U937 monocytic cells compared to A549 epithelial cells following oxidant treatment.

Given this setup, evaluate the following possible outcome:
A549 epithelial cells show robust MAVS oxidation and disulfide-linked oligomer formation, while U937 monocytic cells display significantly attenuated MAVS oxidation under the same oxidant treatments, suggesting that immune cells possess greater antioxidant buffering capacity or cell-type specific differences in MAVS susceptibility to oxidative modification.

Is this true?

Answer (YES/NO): NO